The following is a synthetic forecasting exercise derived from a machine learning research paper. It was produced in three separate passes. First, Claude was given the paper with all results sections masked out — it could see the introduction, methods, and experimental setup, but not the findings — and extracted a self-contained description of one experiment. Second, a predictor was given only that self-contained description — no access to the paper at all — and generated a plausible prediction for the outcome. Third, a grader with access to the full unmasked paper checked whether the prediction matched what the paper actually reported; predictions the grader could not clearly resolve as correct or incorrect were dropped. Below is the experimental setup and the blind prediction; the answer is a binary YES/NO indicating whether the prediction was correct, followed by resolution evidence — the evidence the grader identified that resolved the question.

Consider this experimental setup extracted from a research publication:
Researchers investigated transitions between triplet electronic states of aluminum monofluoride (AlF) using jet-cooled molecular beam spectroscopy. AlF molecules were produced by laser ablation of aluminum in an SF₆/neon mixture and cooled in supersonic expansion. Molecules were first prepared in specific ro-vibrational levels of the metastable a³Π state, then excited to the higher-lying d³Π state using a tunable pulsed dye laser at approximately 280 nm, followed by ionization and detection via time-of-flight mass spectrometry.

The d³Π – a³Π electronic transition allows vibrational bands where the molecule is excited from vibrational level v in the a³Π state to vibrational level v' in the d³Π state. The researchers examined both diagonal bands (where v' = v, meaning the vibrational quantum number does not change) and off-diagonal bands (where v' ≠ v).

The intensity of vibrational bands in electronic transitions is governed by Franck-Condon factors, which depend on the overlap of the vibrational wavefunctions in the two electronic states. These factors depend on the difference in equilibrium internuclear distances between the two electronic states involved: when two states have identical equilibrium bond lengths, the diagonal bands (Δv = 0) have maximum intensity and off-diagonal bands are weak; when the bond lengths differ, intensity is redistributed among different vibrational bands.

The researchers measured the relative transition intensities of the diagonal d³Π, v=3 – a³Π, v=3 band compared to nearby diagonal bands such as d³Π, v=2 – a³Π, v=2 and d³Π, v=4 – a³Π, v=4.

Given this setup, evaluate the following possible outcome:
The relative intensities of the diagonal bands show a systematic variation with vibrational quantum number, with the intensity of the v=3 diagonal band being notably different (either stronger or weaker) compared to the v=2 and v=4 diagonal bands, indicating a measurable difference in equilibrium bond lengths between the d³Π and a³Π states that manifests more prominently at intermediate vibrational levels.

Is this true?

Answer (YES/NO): YES